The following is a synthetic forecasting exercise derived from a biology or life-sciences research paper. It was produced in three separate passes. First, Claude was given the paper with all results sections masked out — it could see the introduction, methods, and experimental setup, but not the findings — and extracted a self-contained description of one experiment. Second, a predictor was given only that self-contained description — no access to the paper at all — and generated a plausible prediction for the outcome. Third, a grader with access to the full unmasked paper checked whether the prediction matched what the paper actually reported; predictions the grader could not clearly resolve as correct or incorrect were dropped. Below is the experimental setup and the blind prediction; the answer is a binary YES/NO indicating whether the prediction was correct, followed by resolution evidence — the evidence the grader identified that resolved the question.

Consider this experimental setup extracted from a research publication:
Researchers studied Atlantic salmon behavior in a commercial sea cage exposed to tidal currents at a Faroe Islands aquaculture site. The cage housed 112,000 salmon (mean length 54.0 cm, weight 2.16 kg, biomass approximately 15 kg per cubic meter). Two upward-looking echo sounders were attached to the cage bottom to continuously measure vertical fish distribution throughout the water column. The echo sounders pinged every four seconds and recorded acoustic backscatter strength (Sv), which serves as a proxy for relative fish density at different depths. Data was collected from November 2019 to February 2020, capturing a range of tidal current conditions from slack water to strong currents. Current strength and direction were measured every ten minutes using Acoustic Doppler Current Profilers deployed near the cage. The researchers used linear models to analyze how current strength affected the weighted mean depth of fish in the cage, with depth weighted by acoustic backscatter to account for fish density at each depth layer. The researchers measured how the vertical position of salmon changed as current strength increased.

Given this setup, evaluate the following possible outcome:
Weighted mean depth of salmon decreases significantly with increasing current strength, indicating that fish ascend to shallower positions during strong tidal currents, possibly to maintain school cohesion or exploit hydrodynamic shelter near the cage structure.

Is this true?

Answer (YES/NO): YES